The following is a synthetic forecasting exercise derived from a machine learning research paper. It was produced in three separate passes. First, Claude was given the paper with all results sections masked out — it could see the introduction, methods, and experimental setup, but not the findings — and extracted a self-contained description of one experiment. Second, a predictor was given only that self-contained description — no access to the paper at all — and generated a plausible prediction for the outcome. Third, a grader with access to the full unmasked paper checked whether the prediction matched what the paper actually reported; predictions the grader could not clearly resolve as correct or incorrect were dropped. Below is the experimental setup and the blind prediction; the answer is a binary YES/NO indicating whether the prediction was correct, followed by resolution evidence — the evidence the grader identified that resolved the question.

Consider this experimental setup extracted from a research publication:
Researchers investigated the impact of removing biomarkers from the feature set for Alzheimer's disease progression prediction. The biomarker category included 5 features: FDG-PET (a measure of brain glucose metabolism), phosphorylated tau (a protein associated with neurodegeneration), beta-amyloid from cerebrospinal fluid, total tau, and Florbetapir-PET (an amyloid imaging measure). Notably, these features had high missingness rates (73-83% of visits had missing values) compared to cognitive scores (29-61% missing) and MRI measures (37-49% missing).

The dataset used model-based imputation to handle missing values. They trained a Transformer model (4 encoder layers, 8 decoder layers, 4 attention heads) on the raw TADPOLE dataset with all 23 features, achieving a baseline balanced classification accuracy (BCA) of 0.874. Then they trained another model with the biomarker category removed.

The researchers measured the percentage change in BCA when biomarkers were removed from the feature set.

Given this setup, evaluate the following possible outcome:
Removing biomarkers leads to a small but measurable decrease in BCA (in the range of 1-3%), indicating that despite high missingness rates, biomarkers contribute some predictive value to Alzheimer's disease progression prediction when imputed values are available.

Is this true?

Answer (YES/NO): YES